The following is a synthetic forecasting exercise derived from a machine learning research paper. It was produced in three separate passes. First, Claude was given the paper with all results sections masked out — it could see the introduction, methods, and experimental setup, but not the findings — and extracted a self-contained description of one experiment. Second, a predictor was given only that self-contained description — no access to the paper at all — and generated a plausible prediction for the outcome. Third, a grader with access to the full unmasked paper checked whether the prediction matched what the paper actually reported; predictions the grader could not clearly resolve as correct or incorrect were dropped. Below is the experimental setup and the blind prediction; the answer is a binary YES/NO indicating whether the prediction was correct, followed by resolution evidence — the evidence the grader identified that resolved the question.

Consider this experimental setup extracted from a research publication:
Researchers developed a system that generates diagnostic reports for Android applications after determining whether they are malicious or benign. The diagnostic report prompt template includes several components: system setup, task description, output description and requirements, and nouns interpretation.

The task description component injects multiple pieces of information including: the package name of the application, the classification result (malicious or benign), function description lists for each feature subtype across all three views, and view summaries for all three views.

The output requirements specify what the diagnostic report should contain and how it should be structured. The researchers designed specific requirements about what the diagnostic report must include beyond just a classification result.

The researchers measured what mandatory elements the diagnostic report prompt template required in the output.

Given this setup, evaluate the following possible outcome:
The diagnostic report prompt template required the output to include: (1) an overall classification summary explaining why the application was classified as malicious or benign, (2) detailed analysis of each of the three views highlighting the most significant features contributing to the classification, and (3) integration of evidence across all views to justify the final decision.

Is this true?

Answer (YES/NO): NO